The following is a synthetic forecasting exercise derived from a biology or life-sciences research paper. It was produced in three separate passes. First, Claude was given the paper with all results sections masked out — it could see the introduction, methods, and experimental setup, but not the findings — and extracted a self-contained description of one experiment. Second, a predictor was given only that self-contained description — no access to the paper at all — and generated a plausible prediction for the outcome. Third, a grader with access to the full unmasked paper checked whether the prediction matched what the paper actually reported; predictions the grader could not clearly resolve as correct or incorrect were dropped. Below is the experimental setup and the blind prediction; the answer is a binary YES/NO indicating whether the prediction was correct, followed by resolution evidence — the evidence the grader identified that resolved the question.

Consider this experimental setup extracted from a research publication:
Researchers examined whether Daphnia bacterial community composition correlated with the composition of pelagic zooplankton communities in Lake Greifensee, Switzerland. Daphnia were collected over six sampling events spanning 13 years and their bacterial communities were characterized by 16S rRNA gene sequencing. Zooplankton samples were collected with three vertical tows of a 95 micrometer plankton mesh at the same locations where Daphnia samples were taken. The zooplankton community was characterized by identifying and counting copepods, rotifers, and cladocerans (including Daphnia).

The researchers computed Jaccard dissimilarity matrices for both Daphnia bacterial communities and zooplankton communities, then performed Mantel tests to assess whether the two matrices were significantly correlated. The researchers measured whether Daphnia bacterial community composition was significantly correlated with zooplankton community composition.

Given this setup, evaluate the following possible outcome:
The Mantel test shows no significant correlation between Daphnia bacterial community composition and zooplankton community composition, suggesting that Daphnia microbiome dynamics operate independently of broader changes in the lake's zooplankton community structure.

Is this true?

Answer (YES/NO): YES